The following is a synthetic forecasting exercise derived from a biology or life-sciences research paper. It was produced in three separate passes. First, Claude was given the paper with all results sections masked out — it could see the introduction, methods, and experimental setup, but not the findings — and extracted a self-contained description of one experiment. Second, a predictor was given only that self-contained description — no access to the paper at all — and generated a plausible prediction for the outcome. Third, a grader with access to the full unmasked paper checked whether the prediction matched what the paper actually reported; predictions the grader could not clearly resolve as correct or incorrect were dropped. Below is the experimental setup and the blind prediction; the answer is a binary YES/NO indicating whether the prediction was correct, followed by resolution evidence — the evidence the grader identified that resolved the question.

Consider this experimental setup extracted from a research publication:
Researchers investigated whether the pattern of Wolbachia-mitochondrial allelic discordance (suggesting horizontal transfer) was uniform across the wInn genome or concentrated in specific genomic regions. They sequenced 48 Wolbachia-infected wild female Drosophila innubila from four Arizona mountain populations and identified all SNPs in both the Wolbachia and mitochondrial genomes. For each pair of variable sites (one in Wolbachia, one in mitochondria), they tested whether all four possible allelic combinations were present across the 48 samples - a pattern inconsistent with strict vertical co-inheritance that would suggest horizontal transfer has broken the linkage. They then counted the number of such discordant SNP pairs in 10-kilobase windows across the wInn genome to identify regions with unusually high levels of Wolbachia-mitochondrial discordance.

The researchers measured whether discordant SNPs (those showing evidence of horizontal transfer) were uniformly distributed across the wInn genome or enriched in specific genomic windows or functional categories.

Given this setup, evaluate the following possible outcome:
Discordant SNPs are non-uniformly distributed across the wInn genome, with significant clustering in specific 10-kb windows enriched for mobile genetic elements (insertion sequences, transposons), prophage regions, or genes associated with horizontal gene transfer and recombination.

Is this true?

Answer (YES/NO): YES